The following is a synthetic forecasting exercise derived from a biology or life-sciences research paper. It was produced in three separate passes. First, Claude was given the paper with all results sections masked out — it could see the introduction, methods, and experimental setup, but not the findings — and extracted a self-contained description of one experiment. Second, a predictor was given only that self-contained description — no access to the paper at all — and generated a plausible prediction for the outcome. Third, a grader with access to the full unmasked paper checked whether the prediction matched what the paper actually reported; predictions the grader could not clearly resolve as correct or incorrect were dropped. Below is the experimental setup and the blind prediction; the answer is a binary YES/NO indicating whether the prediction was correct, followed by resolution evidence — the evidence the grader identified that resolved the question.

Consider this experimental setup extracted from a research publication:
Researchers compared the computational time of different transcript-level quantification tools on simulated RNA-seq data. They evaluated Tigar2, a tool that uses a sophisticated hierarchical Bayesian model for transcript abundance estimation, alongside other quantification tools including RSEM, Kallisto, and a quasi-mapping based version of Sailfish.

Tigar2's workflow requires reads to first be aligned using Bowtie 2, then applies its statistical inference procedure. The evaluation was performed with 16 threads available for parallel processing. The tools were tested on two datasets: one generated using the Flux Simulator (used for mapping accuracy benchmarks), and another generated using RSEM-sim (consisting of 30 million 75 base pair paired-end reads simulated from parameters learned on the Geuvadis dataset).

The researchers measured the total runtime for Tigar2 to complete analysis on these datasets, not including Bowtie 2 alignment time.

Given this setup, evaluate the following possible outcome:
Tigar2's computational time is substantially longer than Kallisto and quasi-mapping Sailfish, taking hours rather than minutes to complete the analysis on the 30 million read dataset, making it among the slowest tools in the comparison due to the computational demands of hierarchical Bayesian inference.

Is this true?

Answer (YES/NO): YES